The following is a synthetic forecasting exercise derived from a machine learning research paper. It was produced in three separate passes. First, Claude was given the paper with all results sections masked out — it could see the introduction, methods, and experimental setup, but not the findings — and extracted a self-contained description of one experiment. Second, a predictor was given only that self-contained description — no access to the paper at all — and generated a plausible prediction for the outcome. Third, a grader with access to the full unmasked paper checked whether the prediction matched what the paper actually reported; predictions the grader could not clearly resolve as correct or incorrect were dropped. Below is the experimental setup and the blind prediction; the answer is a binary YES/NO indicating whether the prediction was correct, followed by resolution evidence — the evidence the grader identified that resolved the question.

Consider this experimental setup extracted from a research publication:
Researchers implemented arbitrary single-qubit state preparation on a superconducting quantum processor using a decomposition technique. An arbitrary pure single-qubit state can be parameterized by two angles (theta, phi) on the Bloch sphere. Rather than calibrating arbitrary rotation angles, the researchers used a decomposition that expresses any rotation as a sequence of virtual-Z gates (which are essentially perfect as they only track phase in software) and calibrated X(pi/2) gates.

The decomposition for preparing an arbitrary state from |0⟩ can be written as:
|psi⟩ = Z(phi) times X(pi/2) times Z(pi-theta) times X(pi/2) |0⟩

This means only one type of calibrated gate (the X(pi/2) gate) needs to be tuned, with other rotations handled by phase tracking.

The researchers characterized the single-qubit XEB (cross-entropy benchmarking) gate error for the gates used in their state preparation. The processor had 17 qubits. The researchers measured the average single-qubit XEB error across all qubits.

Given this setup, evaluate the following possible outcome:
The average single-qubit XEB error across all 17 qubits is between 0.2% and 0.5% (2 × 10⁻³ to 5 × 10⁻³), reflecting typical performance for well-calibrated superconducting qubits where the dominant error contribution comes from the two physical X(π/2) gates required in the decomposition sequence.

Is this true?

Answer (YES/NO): NO